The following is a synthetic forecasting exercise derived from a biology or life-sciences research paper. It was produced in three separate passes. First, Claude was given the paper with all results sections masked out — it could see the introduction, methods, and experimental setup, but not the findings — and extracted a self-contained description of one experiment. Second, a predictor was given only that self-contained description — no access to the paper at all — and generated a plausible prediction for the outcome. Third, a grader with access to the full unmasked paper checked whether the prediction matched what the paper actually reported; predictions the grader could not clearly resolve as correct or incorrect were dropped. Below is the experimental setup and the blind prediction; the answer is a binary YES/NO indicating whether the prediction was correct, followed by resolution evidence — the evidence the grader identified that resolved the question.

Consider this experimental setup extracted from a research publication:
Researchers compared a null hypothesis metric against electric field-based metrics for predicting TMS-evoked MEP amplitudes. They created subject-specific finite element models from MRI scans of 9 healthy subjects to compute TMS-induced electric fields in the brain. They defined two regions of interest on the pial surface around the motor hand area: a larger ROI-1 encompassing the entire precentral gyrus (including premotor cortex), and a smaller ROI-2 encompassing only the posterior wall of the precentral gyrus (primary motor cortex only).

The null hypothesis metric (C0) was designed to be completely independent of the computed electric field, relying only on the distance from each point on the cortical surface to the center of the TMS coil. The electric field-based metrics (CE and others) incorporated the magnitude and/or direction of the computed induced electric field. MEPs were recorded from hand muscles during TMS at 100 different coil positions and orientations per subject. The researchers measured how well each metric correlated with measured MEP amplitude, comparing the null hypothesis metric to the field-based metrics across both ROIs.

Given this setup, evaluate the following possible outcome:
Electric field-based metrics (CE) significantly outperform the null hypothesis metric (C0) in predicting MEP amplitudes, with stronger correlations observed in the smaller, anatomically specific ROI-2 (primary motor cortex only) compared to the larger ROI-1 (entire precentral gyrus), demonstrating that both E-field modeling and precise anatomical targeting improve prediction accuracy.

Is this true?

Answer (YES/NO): NO